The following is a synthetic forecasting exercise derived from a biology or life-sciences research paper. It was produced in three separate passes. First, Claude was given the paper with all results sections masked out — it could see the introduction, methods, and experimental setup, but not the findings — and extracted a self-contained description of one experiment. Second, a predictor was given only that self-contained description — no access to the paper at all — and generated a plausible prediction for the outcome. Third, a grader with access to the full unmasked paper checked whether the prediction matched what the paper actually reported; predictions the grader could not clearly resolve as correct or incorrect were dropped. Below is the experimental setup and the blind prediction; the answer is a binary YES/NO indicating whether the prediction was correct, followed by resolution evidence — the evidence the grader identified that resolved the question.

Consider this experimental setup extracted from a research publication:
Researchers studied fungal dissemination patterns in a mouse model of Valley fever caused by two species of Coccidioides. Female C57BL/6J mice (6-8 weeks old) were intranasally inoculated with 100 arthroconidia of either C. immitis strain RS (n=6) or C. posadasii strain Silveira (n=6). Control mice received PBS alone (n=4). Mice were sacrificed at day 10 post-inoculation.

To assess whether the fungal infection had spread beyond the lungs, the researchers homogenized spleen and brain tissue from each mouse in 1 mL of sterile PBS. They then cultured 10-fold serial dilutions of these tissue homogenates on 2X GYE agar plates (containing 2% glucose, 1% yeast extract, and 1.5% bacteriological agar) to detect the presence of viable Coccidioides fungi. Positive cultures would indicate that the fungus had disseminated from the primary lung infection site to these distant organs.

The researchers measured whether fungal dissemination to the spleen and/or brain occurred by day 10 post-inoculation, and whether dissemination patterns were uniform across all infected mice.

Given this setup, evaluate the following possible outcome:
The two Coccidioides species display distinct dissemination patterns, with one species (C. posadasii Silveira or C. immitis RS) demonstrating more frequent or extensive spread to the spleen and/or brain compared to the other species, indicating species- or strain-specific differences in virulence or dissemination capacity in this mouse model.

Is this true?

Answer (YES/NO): YES